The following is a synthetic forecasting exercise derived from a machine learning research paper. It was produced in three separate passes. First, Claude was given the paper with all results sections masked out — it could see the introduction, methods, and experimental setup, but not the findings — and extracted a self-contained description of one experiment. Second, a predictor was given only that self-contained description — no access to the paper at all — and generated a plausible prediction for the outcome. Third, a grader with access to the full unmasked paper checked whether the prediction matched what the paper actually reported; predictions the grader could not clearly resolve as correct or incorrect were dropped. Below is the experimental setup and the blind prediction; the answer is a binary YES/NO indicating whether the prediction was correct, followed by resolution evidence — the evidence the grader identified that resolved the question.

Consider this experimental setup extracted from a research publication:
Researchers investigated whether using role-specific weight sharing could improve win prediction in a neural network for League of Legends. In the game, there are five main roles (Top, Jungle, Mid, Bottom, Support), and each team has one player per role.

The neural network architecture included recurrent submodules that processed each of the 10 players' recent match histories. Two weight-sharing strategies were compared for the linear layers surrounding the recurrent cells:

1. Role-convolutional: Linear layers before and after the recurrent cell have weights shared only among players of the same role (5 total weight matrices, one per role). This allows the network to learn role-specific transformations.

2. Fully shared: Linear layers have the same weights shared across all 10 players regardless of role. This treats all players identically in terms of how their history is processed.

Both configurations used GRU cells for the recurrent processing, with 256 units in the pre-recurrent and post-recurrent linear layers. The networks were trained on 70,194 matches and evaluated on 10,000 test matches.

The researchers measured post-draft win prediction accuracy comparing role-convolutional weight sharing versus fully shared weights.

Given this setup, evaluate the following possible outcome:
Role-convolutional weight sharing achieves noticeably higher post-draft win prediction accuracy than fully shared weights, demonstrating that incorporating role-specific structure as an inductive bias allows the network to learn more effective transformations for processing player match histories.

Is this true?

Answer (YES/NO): NO